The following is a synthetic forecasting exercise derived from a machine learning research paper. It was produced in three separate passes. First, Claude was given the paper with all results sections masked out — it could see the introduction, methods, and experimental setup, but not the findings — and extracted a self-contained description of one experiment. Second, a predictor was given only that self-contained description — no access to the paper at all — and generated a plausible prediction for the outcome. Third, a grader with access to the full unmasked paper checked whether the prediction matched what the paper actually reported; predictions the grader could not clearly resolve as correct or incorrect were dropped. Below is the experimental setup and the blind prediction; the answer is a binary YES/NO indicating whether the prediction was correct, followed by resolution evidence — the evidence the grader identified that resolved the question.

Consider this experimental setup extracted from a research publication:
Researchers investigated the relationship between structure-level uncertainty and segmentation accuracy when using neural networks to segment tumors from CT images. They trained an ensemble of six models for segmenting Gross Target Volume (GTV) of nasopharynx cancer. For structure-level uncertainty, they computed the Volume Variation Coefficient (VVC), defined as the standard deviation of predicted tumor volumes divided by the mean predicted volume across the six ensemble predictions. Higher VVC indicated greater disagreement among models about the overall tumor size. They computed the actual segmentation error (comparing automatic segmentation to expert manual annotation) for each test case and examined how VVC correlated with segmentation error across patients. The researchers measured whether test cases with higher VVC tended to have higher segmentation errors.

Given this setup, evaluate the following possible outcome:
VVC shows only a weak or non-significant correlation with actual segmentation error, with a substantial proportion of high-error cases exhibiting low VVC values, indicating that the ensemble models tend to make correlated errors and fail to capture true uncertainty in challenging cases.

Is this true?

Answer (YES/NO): NO